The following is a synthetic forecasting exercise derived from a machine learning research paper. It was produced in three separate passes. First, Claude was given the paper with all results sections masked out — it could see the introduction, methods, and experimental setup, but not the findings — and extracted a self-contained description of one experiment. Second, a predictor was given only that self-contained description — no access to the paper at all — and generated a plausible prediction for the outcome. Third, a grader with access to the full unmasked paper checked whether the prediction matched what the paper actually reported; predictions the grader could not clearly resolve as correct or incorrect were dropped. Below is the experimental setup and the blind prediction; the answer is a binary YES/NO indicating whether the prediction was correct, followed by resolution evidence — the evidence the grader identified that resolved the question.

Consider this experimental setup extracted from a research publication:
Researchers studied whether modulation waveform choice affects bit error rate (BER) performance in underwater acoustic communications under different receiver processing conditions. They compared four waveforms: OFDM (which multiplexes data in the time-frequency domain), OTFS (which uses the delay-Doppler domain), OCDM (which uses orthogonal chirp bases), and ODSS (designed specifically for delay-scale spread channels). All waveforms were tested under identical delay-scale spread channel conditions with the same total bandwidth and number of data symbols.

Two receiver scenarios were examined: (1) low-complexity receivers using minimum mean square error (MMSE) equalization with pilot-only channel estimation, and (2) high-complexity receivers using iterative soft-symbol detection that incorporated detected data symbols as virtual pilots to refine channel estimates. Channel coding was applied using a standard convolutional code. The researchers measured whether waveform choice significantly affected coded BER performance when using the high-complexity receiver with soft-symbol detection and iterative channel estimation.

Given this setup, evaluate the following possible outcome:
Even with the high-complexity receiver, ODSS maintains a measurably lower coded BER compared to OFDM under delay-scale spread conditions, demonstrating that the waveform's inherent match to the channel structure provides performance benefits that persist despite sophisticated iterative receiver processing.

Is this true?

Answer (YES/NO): NO